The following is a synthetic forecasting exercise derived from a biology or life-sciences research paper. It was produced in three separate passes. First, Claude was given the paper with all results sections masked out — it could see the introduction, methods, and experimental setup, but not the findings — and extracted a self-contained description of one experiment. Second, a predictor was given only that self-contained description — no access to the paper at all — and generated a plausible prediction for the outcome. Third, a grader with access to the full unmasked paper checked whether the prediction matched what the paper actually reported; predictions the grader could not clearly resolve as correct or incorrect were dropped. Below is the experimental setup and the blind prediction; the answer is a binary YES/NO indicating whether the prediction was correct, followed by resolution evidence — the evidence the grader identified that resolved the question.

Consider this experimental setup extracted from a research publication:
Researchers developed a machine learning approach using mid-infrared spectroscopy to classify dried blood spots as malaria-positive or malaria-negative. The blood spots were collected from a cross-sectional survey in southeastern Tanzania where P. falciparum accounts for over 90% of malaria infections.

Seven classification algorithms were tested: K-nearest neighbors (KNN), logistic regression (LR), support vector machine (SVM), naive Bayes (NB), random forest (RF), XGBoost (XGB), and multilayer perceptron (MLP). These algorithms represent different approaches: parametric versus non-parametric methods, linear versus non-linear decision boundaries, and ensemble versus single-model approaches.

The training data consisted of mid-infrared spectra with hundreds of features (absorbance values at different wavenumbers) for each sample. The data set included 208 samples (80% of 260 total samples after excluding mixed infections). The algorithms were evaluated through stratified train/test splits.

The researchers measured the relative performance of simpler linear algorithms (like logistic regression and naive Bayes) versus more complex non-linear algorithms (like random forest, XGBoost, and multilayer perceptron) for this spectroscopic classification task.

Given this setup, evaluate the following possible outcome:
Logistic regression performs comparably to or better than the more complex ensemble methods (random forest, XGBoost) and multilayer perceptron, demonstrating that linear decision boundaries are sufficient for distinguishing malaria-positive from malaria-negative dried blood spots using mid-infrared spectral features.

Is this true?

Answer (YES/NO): YES